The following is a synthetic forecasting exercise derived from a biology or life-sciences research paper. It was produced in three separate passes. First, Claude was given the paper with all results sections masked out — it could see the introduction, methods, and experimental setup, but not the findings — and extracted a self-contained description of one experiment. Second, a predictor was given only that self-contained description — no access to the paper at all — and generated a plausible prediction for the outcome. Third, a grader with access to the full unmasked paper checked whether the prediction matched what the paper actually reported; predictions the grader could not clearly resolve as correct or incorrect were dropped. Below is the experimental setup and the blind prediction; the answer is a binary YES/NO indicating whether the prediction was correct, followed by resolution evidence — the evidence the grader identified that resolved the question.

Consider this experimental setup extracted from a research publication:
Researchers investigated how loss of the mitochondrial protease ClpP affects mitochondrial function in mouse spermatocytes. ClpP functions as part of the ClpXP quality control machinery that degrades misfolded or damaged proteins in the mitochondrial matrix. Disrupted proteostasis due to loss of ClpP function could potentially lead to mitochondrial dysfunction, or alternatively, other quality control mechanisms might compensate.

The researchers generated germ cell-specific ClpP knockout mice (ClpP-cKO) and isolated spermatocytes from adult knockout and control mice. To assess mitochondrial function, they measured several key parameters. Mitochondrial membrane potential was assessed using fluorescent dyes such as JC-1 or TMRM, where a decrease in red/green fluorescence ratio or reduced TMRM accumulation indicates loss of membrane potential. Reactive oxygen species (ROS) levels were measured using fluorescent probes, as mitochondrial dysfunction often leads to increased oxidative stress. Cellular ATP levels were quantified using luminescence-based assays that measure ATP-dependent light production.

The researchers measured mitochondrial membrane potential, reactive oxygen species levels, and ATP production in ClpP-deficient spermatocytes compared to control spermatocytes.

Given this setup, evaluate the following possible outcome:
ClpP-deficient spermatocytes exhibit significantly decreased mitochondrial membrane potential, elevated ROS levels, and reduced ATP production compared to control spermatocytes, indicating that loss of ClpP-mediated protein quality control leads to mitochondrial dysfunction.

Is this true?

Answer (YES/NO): NO